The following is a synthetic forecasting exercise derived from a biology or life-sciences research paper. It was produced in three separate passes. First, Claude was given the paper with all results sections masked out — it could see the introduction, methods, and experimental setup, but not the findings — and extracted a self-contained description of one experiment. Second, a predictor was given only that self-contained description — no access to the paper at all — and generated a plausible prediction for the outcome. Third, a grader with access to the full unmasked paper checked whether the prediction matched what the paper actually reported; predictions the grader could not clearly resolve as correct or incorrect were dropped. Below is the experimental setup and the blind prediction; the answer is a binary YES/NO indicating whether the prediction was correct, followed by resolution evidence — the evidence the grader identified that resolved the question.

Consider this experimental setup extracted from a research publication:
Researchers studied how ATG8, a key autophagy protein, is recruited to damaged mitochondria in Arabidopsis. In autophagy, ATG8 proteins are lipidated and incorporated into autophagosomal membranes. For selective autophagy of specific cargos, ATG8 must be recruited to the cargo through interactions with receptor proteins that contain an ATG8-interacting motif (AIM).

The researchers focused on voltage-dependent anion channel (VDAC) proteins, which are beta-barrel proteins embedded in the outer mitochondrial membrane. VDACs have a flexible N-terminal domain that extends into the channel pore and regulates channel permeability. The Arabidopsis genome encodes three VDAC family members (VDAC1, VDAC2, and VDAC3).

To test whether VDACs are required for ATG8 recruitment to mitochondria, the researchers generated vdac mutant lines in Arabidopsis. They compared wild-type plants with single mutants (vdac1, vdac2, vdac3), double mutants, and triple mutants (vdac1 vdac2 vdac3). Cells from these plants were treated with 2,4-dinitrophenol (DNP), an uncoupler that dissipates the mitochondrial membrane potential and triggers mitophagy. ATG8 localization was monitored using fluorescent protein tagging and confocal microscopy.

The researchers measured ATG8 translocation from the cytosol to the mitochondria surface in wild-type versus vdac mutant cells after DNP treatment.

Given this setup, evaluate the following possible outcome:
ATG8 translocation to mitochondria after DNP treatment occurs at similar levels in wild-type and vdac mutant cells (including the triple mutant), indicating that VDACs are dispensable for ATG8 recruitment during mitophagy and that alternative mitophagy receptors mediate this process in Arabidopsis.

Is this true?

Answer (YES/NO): NO